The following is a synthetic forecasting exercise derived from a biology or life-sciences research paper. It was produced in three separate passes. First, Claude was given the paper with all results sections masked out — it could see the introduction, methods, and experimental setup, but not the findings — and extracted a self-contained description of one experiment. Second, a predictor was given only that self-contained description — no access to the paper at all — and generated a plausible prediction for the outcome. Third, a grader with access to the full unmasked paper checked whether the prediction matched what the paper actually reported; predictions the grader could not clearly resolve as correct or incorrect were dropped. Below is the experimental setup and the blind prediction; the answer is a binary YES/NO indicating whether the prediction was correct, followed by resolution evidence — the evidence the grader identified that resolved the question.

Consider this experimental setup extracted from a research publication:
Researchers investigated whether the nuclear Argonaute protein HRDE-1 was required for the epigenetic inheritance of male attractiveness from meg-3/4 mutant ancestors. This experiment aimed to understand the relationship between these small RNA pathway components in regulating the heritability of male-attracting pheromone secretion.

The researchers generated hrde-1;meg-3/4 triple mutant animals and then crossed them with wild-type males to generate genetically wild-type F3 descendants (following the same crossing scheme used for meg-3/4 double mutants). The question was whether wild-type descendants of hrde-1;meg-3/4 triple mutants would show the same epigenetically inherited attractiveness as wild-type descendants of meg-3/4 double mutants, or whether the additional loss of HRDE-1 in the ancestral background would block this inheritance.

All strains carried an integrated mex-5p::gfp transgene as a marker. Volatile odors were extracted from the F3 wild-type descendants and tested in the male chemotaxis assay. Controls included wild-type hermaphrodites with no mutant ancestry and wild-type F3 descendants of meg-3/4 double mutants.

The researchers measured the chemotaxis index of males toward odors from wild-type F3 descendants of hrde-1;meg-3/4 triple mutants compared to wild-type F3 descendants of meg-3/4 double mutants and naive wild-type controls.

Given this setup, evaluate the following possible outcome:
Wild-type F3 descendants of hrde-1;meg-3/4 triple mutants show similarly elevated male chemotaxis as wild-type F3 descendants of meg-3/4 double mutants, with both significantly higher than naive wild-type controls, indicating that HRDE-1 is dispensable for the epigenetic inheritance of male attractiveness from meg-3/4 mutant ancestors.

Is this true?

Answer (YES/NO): NO